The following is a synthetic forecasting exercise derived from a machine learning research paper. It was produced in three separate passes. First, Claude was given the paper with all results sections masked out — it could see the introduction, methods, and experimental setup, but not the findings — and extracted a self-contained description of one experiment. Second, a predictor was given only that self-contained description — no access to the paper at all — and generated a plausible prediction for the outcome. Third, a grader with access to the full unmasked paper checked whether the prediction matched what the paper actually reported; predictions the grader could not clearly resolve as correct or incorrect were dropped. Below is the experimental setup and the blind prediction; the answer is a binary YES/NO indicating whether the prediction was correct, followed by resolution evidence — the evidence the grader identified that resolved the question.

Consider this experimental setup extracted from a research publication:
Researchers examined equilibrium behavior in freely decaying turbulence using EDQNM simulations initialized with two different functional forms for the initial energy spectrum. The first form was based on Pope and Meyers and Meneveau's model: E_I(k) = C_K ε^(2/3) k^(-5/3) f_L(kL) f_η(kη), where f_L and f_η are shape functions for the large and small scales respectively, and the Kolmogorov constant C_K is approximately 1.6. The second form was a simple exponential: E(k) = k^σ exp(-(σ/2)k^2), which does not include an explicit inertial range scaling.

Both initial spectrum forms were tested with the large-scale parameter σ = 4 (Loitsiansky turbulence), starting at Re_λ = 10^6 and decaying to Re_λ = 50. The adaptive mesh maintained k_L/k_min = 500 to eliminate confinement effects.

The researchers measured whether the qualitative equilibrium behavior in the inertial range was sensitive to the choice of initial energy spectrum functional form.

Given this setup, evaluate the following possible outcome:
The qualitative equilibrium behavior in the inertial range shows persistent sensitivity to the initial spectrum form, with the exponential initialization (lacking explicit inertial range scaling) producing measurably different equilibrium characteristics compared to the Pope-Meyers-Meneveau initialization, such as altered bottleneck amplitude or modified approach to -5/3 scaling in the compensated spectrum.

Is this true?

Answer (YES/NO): NO